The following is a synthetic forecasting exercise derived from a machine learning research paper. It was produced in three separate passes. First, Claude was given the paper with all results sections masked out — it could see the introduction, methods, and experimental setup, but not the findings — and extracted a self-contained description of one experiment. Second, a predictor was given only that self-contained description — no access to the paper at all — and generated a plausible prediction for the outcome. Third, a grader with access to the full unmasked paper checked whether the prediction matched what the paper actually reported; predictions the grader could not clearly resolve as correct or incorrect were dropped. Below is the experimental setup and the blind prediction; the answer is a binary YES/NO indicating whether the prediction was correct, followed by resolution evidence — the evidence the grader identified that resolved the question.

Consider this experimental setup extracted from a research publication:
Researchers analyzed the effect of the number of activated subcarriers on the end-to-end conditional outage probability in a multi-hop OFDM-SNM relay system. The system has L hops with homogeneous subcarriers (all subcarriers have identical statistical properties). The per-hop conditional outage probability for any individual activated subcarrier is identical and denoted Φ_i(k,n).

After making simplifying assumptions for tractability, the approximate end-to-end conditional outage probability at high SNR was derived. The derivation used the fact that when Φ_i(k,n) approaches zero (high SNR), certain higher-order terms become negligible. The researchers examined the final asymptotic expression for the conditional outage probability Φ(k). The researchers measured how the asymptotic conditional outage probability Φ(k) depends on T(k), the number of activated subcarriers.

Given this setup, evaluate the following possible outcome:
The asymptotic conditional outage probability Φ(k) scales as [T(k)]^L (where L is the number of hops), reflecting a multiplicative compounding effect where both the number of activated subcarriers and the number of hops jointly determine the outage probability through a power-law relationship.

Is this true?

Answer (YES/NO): NO